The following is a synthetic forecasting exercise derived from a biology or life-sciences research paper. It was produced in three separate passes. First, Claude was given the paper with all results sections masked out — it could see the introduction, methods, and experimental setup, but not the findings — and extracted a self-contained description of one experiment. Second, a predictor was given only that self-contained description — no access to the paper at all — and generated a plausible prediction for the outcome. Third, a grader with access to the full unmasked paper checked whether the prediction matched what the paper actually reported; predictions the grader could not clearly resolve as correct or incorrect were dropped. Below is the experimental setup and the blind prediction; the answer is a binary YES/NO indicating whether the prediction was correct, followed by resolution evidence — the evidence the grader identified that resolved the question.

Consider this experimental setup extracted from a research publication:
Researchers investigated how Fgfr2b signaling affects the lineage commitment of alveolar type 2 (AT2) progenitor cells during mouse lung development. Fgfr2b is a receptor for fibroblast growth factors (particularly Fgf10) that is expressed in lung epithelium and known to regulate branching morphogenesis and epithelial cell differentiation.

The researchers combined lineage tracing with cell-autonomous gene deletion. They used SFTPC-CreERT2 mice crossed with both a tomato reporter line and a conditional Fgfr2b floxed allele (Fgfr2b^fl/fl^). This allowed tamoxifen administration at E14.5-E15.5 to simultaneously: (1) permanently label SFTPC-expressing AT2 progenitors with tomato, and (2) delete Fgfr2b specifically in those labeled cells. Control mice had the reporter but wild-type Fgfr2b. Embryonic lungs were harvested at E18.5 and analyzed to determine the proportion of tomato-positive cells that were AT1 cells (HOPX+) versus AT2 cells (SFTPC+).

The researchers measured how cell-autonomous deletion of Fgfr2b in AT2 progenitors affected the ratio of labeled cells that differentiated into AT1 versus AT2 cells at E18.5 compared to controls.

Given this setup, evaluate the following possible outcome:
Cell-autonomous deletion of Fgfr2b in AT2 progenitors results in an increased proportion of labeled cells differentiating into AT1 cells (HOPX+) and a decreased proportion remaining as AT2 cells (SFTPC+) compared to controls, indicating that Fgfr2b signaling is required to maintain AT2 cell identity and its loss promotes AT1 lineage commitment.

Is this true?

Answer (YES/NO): NO